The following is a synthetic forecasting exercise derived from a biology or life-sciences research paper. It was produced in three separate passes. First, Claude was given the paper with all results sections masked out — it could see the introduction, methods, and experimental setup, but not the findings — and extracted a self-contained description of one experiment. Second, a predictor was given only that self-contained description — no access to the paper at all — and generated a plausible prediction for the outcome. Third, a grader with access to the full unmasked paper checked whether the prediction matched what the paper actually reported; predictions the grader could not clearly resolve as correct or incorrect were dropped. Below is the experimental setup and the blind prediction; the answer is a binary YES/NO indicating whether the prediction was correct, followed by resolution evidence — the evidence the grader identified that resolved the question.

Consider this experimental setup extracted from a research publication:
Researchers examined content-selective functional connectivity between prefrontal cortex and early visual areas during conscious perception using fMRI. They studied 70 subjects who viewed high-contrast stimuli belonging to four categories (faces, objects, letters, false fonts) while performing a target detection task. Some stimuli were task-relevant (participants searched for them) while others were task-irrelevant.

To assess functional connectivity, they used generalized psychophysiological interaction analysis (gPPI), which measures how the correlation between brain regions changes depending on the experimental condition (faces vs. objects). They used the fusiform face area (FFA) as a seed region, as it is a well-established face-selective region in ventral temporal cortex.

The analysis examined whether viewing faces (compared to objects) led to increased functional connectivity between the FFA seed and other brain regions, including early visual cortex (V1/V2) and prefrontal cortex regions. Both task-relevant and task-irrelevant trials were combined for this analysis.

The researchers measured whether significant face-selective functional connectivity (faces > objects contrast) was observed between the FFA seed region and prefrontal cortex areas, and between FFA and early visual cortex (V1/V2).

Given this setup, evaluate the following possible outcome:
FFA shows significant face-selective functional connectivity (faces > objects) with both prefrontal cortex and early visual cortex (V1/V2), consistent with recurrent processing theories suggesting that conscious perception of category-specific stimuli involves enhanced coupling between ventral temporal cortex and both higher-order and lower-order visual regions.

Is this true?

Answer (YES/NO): YES